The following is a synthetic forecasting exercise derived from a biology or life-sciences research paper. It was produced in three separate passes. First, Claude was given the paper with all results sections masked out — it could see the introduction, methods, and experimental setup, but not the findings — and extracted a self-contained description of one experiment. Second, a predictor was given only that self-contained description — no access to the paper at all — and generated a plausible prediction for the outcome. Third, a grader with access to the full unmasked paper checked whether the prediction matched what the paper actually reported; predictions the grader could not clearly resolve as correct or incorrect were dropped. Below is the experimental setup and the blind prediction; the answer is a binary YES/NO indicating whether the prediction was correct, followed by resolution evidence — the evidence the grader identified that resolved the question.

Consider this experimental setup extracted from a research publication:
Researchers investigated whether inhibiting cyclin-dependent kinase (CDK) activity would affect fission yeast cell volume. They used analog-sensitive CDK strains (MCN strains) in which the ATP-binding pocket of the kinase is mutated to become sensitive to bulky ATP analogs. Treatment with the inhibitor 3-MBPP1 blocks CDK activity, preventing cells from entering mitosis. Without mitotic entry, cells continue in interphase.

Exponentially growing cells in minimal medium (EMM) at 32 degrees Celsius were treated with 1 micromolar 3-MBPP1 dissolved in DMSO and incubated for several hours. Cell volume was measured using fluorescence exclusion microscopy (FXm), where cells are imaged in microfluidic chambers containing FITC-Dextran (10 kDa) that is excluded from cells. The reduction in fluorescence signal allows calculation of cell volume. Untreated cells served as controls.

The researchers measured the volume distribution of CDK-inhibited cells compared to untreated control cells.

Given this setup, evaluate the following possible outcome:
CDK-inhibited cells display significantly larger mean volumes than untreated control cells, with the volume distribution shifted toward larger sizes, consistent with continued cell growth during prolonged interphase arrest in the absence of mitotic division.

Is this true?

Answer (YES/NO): YES